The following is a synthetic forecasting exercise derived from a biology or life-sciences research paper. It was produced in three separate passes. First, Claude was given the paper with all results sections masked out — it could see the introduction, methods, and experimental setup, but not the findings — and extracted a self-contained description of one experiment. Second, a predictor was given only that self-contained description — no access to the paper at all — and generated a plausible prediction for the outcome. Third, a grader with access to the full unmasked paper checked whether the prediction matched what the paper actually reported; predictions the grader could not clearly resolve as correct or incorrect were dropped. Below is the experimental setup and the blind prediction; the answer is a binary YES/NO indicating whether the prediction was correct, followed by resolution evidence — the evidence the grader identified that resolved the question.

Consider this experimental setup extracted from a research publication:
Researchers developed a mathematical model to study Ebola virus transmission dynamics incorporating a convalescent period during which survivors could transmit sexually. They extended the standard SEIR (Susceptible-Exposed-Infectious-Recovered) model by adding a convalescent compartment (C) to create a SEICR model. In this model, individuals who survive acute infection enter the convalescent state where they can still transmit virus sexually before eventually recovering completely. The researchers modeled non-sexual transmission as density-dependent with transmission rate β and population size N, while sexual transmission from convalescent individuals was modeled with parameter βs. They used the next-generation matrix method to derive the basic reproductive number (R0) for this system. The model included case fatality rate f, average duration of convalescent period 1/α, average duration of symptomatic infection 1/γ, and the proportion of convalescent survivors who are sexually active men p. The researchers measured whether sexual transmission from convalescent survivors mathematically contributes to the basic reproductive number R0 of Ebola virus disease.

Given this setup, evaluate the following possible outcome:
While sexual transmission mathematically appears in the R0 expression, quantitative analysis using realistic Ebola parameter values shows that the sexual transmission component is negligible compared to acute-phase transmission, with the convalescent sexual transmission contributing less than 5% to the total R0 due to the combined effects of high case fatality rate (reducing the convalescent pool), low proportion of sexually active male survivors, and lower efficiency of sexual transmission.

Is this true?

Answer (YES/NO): YES